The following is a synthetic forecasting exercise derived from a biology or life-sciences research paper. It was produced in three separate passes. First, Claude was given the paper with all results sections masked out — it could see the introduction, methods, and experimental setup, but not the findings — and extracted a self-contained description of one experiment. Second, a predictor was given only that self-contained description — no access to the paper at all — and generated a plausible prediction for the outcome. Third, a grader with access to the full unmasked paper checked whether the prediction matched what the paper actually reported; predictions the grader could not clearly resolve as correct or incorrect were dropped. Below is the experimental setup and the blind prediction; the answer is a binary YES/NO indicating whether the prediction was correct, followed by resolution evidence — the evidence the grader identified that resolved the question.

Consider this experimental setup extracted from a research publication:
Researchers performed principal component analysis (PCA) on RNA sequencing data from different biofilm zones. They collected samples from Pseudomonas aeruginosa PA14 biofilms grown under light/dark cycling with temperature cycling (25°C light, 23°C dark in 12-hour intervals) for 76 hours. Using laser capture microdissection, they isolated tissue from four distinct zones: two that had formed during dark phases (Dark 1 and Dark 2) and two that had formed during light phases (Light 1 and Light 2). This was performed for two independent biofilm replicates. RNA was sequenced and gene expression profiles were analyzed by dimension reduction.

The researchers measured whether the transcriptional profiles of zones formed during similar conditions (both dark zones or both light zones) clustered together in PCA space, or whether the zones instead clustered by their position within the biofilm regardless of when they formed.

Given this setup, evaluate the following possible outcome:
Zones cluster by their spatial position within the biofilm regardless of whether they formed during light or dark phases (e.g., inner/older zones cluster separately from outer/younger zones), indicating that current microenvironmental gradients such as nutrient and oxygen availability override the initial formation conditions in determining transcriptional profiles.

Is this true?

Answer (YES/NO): NO